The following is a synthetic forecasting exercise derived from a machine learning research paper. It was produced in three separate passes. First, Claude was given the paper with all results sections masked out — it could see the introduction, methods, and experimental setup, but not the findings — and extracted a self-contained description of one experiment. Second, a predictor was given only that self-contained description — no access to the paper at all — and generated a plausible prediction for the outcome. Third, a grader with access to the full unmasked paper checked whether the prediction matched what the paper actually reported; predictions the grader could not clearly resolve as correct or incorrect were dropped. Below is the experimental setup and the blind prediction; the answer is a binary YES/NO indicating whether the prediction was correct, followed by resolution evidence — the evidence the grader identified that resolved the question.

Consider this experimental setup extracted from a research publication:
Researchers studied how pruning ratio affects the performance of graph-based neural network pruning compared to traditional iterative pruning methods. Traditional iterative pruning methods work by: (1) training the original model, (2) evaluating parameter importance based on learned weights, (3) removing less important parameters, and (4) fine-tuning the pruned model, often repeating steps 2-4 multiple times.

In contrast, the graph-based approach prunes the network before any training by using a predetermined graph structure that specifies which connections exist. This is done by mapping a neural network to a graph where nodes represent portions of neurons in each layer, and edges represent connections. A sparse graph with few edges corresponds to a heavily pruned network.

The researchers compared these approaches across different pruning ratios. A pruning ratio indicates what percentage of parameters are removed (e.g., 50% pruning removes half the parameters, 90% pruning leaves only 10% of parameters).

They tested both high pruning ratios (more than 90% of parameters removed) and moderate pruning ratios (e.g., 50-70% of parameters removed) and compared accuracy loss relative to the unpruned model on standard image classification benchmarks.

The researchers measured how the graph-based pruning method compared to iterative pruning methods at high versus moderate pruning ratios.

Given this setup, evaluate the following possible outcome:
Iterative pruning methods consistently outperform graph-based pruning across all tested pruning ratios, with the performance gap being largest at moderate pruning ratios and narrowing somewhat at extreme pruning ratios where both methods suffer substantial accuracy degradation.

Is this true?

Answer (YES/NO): NO